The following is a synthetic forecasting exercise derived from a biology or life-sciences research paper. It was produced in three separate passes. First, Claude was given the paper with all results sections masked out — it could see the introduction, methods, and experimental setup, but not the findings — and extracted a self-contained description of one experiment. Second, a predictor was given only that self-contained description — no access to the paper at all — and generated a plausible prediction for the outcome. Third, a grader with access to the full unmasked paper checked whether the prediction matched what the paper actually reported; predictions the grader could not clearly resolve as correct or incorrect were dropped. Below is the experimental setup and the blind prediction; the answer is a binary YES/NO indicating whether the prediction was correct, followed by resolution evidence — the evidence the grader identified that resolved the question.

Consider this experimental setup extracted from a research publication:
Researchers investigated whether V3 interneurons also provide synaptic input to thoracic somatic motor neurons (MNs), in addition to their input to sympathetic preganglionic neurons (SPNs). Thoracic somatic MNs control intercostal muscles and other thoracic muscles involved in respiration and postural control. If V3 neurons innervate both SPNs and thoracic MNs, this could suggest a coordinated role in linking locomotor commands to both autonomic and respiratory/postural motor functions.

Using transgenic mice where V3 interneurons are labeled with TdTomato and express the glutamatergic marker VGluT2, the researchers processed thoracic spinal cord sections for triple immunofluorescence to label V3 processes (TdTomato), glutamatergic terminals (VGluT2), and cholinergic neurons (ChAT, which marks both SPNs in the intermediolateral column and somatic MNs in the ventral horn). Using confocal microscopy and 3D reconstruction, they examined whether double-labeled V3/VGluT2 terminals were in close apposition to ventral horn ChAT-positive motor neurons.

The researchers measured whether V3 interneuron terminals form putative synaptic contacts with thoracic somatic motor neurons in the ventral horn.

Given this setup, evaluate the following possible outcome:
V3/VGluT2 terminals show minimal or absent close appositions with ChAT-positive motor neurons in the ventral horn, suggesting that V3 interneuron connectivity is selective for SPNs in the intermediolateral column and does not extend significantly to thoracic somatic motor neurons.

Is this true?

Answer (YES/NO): NO